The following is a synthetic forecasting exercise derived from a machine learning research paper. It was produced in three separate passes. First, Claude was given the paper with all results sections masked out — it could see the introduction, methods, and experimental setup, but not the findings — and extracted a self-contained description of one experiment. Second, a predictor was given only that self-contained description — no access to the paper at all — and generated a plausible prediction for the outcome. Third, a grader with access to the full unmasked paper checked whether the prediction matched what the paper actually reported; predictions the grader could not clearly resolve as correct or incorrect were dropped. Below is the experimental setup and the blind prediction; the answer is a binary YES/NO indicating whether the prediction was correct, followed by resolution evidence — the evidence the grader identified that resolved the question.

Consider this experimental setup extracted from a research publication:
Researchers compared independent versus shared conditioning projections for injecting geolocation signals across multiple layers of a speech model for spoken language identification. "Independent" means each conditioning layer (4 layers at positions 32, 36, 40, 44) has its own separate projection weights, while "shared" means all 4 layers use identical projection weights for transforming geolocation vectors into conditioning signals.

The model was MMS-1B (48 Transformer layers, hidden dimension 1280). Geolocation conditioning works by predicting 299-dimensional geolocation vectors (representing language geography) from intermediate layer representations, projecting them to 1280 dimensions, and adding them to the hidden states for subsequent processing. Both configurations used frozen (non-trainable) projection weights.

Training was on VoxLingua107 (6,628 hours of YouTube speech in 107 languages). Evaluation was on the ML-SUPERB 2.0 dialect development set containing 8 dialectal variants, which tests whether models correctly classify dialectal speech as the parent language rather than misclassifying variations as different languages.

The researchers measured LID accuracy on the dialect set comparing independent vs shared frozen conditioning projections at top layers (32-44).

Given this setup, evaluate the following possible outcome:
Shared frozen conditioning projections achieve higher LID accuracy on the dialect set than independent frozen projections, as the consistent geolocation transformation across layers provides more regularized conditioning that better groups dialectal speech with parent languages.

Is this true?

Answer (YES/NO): YES